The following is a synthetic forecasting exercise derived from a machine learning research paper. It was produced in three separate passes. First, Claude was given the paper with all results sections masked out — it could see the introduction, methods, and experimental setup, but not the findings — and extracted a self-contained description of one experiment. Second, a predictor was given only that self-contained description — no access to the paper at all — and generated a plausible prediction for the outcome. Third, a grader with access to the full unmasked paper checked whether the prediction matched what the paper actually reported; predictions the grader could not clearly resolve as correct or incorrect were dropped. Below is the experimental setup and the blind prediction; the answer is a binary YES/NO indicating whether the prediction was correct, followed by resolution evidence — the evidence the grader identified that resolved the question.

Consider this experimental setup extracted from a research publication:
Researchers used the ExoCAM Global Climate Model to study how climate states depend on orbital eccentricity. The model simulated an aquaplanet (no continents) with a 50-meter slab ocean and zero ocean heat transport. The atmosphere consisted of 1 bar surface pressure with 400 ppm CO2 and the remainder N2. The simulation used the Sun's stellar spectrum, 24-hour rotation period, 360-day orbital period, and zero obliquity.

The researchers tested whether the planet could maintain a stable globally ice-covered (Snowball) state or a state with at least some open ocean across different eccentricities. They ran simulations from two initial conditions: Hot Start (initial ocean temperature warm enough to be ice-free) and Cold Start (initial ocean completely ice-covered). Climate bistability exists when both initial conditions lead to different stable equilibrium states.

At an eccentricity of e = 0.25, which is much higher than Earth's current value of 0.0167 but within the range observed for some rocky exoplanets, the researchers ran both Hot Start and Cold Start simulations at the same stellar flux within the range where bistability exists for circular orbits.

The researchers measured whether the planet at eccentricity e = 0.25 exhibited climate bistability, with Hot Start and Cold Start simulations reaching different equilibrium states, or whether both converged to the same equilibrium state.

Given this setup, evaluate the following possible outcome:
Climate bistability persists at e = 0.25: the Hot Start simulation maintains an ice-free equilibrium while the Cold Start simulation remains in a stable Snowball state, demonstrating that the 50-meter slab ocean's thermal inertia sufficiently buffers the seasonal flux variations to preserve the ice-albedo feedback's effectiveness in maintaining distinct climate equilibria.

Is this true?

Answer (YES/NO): NO